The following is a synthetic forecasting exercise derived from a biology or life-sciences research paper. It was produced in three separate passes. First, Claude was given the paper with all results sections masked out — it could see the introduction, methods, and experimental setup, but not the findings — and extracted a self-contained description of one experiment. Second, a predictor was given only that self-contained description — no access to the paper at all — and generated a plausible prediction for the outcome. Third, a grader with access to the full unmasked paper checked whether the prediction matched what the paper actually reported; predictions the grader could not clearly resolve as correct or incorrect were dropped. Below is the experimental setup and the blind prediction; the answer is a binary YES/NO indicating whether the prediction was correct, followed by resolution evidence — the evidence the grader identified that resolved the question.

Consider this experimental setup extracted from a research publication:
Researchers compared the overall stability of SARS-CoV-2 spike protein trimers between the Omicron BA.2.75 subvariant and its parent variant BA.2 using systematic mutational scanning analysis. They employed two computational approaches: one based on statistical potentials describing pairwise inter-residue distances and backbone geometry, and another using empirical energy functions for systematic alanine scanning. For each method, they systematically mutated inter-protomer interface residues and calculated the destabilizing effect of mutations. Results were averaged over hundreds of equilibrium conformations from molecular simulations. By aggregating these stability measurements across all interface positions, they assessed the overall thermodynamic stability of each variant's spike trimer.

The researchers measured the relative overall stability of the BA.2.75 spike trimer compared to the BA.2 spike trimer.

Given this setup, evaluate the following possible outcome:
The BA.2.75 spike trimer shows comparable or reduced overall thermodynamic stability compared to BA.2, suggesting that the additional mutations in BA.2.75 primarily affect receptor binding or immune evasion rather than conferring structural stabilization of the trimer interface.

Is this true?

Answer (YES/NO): NO